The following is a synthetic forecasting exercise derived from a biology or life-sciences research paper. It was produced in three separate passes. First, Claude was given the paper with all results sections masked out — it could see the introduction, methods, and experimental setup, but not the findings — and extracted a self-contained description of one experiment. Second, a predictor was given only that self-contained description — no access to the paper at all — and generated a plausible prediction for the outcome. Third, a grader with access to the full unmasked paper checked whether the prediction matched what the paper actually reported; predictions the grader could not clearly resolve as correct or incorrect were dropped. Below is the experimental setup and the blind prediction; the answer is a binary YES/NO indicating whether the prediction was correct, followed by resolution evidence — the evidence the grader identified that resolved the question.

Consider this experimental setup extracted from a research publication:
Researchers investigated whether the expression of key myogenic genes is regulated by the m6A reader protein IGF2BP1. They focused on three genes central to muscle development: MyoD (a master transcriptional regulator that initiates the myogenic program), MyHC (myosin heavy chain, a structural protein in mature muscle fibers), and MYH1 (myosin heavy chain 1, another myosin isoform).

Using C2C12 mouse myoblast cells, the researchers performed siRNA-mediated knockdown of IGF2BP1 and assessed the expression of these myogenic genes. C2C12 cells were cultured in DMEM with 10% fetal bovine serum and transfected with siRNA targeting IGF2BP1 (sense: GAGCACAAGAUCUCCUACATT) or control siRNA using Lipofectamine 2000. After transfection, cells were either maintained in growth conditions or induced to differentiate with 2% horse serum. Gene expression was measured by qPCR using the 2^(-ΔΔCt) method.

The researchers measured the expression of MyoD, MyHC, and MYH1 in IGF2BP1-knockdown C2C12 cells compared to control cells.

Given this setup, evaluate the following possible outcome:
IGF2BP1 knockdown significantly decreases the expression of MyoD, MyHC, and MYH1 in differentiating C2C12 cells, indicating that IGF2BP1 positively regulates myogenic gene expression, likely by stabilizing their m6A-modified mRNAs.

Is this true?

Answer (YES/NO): YES